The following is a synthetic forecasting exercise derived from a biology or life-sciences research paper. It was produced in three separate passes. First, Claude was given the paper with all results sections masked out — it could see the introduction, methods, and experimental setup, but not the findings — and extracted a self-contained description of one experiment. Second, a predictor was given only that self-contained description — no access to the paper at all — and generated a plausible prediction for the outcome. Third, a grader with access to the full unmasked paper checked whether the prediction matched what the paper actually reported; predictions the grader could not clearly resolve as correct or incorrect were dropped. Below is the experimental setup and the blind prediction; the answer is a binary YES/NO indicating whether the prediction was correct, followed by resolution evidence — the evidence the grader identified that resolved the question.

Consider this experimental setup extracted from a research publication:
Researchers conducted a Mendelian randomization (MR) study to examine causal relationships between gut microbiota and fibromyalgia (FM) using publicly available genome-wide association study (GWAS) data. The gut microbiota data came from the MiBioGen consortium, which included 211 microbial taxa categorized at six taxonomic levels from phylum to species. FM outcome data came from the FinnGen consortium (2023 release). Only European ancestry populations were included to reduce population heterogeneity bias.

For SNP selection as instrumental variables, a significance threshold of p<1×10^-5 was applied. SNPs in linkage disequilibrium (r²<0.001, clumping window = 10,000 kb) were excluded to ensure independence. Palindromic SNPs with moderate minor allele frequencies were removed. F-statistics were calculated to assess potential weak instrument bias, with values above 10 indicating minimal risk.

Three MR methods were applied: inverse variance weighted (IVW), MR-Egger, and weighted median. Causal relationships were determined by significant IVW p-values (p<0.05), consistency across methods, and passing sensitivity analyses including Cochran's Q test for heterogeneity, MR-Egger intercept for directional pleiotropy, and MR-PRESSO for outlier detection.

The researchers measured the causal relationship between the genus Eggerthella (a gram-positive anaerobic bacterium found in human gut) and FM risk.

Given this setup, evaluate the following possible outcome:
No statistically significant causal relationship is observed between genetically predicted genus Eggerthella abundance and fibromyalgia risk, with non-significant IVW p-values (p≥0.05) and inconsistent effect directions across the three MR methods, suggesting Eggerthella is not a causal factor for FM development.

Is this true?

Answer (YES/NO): NO